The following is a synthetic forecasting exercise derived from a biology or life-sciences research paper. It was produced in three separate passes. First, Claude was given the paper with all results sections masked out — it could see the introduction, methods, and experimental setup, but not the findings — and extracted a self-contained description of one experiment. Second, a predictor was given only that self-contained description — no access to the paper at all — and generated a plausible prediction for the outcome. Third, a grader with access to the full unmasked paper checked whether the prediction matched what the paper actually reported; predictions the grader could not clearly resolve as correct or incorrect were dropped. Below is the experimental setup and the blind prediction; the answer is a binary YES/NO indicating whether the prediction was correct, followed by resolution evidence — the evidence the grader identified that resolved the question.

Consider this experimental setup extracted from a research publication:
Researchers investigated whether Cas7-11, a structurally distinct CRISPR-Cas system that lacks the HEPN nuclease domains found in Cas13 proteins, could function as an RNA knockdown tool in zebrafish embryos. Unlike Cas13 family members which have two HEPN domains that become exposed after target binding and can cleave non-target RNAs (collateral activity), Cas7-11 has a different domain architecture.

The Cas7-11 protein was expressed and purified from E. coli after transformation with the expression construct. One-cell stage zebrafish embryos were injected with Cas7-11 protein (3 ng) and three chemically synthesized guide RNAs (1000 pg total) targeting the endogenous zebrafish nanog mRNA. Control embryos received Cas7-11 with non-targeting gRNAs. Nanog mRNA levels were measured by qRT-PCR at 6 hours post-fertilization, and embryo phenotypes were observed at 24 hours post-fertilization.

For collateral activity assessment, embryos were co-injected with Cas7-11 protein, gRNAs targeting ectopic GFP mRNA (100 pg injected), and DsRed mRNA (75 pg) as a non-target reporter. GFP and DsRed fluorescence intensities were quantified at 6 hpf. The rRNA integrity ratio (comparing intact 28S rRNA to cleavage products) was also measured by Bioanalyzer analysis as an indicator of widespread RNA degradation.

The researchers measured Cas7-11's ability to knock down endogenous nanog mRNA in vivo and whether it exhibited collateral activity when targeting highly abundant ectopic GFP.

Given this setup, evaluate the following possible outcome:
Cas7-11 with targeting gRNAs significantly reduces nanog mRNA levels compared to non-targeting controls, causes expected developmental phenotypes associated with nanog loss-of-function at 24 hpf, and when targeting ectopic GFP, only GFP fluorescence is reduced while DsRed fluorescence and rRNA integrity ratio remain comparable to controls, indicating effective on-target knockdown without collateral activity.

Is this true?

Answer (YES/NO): YES